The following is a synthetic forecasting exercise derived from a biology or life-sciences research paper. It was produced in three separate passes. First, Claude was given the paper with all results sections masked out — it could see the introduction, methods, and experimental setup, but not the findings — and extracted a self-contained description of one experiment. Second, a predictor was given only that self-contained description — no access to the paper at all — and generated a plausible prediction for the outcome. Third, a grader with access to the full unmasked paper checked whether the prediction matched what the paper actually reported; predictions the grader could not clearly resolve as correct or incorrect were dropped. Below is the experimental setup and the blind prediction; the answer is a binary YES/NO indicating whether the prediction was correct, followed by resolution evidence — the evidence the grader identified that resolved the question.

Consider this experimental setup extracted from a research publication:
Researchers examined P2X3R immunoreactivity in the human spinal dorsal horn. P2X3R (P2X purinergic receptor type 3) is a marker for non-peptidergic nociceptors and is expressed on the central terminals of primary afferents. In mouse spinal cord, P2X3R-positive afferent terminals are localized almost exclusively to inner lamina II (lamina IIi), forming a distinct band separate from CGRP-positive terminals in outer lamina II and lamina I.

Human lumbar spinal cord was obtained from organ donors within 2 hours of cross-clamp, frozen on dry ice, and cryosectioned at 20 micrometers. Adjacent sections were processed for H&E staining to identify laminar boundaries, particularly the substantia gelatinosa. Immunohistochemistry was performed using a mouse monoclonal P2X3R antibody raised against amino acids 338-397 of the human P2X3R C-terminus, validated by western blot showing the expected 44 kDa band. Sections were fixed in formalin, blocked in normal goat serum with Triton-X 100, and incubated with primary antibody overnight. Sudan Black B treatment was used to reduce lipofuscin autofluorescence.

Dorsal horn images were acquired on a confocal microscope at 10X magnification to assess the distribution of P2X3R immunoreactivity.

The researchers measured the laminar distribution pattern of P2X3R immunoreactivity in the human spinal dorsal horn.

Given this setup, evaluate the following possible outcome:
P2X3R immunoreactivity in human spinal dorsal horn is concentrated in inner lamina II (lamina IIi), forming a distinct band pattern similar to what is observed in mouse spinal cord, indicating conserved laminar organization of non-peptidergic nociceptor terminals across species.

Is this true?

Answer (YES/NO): NO